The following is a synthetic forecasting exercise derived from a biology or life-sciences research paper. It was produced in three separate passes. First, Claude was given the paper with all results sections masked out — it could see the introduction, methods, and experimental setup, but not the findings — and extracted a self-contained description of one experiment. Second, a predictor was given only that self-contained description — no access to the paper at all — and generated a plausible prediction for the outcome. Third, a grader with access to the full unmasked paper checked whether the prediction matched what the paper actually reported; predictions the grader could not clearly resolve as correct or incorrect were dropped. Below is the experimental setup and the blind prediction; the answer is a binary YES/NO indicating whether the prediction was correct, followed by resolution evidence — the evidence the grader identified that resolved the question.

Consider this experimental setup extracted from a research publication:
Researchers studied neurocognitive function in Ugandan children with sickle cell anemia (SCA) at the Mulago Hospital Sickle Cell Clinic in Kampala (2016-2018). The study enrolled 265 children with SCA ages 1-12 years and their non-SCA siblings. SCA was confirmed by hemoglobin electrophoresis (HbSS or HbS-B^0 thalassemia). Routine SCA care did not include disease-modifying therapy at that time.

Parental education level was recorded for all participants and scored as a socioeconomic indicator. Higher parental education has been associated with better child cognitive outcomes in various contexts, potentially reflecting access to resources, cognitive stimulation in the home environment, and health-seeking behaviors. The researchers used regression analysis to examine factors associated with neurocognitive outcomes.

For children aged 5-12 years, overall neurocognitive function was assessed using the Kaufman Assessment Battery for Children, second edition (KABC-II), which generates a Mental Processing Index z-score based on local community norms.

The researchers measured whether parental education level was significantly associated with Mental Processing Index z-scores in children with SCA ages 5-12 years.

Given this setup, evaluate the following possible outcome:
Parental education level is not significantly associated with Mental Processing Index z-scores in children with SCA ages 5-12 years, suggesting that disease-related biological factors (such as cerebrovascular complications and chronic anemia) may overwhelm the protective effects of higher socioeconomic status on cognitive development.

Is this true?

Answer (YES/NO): YES